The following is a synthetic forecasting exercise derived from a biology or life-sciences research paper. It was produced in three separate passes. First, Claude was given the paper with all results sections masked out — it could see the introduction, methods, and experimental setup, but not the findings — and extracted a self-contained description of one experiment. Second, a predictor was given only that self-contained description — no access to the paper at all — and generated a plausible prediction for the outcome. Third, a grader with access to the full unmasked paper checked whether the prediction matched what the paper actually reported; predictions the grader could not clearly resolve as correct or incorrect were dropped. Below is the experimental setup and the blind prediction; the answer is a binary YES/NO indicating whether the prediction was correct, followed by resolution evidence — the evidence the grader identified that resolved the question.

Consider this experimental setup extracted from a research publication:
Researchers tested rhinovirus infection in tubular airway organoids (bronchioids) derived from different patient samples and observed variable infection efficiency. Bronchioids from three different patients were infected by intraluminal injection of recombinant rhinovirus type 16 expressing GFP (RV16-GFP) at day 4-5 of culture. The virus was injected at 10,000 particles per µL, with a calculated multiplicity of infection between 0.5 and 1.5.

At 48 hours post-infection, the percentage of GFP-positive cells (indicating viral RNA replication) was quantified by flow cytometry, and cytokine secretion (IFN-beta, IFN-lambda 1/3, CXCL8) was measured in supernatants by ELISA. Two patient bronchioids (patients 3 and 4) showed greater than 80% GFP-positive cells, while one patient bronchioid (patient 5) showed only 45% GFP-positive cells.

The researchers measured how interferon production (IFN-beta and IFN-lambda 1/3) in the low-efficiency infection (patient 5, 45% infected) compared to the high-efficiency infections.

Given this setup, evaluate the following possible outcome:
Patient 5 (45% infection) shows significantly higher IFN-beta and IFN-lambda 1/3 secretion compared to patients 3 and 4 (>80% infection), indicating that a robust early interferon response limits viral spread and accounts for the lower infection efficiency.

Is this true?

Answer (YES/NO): NO